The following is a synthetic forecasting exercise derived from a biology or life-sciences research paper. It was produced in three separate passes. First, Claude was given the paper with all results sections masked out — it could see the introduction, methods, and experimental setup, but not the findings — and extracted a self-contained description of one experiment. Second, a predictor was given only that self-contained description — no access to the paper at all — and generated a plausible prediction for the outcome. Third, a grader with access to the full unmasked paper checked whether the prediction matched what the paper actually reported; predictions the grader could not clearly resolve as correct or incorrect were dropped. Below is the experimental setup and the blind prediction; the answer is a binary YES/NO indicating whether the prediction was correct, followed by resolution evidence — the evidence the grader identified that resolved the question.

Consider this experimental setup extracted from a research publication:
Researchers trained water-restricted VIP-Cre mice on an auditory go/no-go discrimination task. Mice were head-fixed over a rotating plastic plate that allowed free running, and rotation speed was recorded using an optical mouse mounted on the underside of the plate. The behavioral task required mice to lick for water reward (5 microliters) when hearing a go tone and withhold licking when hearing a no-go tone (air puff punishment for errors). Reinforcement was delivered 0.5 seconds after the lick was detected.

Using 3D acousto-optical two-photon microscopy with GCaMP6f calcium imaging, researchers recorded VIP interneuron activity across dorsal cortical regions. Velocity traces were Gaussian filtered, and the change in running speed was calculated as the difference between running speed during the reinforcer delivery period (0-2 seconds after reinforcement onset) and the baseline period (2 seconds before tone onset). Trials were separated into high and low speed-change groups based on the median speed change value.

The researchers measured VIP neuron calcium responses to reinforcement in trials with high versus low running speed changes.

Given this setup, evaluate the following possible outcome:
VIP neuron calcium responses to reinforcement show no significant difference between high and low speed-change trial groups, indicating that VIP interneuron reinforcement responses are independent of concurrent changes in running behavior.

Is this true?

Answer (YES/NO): NO